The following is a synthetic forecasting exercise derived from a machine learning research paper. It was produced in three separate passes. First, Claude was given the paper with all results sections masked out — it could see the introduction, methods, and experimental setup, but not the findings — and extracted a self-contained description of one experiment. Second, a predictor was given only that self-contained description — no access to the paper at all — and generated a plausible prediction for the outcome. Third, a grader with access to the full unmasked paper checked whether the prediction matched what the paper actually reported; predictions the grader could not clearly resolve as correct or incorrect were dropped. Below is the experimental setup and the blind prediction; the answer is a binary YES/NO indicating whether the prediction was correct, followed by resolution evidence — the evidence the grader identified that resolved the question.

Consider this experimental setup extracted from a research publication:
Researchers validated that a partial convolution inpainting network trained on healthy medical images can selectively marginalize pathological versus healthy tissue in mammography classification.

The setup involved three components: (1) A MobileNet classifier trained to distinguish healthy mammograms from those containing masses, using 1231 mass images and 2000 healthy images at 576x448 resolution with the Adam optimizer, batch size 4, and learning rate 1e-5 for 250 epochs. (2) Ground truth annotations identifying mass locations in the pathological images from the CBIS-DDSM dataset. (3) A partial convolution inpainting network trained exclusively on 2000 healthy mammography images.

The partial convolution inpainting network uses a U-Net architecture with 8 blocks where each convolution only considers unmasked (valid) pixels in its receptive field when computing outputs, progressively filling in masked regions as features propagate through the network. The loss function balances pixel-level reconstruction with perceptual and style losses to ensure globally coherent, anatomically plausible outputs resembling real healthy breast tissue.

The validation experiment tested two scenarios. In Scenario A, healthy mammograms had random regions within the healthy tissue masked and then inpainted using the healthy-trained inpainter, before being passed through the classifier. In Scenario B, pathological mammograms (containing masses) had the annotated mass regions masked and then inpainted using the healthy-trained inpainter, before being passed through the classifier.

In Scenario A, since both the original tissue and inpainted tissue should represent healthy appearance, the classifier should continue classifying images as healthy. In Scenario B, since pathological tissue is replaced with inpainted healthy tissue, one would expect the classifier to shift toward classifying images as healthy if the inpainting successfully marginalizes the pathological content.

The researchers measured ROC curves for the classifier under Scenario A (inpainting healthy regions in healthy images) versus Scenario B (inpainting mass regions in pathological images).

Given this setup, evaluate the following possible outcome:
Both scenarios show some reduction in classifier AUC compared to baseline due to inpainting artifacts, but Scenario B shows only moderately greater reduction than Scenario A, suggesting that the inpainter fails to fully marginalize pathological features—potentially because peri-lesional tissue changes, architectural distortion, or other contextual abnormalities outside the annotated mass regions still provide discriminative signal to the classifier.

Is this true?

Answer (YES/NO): NO